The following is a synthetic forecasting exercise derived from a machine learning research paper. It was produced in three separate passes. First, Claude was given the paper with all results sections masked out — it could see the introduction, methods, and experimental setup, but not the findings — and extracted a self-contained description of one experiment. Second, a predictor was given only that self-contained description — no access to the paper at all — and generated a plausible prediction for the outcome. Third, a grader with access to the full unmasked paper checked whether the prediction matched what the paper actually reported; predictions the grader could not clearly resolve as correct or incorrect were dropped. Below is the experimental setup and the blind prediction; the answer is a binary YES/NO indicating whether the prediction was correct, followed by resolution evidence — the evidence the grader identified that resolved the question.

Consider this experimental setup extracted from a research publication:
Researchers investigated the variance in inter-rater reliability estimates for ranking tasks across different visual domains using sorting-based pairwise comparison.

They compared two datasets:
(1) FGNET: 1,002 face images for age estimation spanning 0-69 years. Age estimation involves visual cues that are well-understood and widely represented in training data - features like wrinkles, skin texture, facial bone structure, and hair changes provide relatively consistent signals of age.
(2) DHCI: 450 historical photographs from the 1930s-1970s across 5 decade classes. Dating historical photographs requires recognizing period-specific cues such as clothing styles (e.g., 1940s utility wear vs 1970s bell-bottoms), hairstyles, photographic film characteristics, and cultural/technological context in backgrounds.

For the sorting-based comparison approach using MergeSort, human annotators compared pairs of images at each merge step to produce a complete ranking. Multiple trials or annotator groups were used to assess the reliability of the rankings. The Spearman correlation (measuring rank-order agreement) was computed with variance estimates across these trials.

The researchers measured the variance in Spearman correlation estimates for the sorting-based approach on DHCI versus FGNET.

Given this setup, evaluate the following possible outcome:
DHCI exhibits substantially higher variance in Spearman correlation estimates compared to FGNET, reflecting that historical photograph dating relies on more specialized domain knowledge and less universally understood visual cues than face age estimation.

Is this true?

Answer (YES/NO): YES